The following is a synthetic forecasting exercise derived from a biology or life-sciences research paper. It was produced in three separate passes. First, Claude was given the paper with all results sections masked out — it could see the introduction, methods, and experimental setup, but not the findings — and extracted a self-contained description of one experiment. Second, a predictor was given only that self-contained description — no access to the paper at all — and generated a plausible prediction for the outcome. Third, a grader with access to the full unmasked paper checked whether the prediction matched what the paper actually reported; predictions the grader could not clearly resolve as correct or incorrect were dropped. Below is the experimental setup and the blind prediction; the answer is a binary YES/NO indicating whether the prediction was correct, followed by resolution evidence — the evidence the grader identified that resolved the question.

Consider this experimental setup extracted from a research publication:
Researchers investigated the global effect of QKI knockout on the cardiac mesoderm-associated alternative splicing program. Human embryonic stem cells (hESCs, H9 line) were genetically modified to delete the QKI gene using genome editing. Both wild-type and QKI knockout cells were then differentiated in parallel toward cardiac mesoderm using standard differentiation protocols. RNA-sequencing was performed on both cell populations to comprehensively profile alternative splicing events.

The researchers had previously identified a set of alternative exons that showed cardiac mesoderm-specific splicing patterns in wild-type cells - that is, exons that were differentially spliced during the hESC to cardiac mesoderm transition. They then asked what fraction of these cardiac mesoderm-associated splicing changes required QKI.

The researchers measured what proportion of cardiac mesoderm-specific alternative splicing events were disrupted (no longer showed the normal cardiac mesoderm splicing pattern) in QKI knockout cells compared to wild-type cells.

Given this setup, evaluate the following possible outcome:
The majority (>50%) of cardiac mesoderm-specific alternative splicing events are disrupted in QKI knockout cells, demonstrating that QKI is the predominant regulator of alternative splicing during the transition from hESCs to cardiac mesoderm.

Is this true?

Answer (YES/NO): NO